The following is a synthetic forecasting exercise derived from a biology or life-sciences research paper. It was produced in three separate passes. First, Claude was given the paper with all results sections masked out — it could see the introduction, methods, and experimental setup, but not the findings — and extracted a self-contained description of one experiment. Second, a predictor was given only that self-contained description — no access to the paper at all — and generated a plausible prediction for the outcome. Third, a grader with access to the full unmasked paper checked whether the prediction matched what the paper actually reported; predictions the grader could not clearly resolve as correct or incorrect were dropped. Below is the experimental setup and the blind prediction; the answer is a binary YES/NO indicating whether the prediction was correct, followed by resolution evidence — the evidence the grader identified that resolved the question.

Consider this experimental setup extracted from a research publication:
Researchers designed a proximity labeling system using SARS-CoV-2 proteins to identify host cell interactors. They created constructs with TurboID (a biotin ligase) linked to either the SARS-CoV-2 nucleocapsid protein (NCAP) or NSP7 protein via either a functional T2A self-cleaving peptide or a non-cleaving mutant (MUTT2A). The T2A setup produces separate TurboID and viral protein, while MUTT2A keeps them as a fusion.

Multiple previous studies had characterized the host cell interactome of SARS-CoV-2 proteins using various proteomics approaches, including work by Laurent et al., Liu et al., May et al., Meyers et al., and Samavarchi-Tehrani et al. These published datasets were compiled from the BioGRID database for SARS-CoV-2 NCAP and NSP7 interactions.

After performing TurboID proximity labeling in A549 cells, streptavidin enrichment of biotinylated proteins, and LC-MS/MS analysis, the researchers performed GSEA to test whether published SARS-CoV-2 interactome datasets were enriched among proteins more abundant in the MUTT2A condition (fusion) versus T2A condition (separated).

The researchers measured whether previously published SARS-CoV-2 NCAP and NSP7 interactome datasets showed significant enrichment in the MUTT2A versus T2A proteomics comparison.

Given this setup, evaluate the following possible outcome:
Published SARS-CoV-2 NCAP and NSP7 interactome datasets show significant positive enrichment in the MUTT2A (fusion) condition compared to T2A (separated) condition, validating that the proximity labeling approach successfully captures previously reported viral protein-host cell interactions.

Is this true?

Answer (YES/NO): YES